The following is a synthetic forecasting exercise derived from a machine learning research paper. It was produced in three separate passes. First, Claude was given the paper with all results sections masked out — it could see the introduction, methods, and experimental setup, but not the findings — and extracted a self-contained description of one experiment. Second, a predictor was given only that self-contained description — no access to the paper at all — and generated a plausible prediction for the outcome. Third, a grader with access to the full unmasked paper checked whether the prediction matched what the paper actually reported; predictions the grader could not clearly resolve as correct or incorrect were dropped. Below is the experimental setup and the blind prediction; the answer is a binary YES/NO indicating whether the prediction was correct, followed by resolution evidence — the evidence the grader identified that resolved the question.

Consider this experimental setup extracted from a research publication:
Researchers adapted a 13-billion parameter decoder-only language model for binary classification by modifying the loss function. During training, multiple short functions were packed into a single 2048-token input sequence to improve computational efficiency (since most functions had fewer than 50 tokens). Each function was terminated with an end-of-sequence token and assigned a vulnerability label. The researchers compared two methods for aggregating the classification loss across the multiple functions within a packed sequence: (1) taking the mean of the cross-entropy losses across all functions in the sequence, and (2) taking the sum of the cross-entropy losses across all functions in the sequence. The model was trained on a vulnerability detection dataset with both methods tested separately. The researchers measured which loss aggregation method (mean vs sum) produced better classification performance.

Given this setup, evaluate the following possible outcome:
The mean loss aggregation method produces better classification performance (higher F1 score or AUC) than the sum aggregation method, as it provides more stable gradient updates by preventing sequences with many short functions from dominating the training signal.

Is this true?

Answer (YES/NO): NO